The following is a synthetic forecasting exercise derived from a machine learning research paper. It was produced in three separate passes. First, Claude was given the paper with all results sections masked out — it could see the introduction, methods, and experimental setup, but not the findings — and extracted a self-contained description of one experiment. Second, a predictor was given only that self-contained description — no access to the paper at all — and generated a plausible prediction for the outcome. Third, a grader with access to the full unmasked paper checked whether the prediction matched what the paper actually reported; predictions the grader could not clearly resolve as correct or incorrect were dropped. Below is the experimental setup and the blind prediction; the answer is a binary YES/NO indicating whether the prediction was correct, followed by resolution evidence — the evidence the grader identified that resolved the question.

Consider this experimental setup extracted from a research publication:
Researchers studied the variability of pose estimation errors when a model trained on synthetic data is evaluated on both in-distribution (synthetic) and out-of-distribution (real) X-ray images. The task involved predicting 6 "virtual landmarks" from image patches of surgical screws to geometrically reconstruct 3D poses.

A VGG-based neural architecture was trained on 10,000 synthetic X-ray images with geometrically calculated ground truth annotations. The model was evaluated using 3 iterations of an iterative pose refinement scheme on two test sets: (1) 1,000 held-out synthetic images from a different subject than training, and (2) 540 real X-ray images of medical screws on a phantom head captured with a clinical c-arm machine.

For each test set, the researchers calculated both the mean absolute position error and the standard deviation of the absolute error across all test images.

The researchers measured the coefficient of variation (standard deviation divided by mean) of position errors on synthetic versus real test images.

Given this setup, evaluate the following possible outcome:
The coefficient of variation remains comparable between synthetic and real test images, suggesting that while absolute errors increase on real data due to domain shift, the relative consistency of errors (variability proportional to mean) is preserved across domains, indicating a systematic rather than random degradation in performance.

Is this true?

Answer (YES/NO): NO